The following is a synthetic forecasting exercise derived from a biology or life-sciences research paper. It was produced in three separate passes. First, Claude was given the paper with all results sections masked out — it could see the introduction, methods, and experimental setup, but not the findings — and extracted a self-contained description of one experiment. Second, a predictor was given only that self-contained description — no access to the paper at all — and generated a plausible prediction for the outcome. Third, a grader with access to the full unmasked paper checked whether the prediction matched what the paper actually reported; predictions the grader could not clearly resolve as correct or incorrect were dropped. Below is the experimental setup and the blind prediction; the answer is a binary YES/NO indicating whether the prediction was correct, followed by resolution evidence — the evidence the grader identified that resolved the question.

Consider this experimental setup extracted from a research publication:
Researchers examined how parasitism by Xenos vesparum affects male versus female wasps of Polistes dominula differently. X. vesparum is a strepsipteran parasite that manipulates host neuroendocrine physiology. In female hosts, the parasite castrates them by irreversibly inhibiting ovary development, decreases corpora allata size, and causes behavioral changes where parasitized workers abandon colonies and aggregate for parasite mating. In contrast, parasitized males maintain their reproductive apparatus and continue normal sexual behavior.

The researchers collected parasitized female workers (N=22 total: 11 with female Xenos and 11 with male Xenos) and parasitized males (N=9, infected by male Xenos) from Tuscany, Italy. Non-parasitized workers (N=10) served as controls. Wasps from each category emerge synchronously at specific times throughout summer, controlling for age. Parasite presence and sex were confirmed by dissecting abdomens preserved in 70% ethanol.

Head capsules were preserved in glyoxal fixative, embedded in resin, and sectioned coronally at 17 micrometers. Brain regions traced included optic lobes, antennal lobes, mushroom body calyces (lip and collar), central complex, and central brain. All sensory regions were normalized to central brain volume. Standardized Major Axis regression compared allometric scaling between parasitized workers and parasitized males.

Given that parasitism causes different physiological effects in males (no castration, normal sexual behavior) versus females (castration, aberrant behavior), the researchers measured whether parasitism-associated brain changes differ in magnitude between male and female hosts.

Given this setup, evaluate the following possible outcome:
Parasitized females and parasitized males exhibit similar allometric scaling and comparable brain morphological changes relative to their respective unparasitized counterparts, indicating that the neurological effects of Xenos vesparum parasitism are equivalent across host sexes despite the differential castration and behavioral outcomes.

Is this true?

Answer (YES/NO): NO